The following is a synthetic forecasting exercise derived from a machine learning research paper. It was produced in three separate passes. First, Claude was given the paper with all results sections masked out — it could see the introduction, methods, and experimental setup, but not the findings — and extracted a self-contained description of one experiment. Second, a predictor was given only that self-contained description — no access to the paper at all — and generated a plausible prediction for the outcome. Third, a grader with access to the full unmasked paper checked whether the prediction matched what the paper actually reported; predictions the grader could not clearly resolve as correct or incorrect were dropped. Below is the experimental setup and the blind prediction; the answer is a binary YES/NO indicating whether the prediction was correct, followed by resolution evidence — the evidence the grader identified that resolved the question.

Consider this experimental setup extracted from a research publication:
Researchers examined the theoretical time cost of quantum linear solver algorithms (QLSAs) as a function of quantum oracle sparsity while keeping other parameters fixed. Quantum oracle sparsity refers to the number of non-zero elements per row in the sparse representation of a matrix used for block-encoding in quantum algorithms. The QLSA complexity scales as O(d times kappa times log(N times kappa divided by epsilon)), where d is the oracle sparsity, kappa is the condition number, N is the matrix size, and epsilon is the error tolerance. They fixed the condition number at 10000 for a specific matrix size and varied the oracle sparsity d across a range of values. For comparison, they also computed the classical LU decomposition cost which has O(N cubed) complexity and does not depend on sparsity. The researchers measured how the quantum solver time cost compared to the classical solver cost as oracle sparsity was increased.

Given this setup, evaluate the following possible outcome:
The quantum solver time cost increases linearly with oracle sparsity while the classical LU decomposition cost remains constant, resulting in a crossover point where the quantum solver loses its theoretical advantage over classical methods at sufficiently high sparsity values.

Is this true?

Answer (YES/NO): YES